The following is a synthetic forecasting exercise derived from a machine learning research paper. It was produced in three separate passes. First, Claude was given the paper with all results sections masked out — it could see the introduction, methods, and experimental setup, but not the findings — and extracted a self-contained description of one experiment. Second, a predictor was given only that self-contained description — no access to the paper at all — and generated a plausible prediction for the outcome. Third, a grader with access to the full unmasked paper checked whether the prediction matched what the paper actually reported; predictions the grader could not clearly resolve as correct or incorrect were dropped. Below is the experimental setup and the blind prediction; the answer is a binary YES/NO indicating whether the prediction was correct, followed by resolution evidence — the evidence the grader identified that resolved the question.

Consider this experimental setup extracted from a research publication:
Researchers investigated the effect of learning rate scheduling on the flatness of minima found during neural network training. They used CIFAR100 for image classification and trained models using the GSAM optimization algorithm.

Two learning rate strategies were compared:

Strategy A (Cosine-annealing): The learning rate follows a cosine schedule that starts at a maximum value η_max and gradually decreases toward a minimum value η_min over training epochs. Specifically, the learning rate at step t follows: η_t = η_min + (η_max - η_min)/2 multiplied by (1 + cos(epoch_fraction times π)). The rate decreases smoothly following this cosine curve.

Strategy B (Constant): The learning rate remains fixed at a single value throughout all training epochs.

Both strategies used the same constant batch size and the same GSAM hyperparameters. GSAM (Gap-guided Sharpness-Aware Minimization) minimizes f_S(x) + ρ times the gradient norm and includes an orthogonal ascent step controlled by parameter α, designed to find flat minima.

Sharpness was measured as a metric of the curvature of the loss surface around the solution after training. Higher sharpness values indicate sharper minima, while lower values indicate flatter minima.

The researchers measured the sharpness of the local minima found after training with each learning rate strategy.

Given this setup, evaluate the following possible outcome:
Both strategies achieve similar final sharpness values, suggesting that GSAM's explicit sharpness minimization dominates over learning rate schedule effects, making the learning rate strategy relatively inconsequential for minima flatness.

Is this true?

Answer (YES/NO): NO